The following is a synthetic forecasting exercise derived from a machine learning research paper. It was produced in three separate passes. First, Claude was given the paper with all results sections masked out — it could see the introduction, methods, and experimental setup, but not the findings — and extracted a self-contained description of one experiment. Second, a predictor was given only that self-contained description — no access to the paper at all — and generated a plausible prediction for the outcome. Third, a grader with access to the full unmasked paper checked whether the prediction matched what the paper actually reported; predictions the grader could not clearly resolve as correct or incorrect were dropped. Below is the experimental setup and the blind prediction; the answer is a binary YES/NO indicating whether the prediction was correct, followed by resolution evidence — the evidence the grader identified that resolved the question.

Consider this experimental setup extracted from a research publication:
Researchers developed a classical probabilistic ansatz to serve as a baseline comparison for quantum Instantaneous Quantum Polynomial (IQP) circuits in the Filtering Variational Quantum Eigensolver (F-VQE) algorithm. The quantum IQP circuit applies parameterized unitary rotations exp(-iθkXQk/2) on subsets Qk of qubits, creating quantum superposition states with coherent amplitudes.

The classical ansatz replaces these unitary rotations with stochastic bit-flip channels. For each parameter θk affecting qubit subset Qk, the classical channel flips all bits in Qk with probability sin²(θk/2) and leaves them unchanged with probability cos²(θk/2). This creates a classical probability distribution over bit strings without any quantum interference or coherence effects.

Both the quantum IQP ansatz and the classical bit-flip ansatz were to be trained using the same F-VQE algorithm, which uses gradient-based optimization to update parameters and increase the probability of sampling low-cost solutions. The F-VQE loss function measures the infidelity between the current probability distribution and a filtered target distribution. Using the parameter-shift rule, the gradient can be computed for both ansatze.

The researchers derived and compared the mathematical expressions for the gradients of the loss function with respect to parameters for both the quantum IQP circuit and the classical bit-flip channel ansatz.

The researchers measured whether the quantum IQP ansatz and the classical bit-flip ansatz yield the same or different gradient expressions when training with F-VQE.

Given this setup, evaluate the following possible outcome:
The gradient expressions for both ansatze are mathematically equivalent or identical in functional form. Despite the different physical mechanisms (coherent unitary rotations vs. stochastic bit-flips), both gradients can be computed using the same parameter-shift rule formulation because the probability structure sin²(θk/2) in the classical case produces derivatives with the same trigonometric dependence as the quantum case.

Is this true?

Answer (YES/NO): YES